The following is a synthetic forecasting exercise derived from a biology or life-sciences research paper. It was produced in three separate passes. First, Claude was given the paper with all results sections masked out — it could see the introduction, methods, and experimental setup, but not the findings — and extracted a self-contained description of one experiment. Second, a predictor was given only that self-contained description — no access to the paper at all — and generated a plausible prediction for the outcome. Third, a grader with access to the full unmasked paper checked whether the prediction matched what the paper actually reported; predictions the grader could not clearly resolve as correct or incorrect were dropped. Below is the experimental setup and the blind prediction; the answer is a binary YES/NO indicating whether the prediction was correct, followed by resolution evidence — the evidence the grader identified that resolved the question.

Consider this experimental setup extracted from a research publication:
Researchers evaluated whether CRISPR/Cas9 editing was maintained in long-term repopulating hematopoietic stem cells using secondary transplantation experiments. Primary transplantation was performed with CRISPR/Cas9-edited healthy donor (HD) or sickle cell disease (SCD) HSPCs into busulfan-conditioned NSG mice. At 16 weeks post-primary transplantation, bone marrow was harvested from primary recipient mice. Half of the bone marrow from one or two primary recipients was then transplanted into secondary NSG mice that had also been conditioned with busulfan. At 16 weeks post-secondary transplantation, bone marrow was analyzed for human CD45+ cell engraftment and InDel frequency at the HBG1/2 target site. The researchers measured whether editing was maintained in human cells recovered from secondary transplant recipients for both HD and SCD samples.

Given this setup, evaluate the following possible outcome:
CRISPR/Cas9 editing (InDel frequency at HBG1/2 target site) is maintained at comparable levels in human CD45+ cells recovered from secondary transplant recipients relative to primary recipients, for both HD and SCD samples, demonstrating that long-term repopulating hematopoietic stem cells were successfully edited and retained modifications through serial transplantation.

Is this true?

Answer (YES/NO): YES